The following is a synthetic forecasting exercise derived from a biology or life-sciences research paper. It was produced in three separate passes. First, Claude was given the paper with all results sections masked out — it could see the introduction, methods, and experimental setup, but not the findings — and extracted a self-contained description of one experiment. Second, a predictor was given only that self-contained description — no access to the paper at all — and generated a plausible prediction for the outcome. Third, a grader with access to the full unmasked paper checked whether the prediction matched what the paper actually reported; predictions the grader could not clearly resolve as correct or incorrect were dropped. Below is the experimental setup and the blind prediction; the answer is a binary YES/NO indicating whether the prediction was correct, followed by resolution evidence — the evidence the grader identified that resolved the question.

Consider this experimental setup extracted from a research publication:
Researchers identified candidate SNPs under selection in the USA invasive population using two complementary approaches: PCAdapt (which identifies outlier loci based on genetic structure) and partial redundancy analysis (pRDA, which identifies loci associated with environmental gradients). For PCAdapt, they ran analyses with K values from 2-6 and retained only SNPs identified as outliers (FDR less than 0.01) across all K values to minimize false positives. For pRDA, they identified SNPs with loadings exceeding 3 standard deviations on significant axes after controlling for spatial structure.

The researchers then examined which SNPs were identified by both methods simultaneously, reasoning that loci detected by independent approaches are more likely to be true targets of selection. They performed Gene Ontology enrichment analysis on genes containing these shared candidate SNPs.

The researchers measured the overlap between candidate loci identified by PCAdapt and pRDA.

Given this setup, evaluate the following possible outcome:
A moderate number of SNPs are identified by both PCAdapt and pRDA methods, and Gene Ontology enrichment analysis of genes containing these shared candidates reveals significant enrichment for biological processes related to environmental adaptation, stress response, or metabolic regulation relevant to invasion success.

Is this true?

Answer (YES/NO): NO